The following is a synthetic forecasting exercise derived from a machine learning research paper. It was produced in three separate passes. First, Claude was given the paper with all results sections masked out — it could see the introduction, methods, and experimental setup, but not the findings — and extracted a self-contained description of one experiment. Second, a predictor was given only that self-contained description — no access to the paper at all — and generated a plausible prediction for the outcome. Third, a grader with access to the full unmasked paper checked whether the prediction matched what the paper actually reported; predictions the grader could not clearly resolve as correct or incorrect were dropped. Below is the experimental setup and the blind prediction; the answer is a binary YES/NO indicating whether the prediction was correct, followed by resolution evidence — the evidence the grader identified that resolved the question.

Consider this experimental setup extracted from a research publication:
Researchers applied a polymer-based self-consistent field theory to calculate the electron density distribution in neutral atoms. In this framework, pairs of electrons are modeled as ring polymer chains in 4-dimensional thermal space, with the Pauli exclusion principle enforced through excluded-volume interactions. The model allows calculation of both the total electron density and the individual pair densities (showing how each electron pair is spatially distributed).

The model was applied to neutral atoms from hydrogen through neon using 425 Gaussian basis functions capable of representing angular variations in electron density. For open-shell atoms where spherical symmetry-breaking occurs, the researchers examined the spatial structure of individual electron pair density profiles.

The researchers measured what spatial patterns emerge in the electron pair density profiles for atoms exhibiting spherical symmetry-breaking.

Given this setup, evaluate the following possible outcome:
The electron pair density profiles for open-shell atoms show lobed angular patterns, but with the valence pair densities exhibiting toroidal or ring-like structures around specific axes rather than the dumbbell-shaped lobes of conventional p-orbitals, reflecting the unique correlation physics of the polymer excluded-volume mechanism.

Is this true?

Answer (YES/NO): NO